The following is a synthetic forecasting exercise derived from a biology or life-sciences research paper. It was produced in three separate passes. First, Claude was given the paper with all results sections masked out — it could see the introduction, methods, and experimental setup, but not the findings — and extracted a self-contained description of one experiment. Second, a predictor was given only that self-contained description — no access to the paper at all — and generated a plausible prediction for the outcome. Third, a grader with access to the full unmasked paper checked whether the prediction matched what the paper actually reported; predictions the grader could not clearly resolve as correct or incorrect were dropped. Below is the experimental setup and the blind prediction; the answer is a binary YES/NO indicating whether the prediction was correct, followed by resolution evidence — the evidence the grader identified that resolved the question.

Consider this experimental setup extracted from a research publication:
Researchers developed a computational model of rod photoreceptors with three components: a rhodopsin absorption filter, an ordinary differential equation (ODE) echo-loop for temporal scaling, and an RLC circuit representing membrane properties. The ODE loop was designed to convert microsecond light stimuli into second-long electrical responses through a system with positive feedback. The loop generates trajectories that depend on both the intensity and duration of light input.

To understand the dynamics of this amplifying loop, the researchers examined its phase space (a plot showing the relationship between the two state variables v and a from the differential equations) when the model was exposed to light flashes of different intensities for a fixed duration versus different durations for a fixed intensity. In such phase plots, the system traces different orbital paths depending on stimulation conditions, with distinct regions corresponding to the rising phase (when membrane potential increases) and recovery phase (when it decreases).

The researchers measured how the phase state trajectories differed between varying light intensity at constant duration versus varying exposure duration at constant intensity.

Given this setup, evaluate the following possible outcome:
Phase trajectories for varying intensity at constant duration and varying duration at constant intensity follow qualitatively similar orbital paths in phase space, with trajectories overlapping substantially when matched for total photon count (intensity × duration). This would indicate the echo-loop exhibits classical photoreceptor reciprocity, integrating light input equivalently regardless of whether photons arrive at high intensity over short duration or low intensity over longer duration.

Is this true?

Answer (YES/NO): NO